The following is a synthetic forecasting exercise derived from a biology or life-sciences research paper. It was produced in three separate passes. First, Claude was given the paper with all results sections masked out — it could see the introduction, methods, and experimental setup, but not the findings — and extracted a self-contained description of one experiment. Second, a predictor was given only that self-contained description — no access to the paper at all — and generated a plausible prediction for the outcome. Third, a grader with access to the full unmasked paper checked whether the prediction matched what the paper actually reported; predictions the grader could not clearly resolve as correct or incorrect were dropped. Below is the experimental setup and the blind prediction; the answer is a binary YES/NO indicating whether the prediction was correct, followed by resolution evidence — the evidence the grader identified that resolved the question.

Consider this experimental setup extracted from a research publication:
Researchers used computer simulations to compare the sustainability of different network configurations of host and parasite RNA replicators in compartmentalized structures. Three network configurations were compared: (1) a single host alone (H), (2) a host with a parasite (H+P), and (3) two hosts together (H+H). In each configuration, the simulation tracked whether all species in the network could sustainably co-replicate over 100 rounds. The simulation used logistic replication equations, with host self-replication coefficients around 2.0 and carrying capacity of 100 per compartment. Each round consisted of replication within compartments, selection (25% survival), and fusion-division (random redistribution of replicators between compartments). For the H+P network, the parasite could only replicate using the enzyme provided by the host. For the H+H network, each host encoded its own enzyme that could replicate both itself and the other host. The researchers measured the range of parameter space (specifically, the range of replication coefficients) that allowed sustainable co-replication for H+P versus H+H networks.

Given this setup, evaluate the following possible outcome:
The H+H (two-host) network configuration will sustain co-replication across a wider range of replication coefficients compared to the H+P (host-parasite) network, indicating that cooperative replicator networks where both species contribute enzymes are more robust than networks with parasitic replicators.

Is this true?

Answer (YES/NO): NO